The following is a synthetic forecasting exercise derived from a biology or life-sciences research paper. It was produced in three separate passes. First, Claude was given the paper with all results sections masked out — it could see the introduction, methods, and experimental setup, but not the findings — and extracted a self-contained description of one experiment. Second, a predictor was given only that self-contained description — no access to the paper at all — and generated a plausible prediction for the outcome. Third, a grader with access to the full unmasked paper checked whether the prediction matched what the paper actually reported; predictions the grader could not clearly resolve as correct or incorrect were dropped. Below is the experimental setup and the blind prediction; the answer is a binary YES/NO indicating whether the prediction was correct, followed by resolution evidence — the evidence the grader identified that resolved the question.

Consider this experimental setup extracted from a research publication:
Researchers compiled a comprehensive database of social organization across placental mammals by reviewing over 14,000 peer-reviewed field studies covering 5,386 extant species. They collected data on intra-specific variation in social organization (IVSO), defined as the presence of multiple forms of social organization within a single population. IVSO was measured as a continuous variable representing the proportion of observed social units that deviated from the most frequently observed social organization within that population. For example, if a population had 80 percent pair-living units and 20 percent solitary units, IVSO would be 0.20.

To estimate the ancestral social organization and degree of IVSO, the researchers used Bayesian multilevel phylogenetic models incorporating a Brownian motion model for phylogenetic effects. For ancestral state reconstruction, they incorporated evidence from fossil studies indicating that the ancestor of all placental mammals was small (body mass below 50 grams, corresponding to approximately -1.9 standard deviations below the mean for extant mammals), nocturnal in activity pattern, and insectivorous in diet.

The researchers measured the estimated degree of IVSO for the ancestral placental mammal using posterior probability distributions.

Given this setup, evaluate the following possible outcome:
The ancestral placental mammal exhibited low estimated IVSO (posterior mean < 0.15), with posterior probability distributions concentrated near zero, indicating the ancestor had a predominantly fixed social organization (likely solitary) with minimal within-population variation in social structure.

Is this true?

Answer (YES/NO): NO